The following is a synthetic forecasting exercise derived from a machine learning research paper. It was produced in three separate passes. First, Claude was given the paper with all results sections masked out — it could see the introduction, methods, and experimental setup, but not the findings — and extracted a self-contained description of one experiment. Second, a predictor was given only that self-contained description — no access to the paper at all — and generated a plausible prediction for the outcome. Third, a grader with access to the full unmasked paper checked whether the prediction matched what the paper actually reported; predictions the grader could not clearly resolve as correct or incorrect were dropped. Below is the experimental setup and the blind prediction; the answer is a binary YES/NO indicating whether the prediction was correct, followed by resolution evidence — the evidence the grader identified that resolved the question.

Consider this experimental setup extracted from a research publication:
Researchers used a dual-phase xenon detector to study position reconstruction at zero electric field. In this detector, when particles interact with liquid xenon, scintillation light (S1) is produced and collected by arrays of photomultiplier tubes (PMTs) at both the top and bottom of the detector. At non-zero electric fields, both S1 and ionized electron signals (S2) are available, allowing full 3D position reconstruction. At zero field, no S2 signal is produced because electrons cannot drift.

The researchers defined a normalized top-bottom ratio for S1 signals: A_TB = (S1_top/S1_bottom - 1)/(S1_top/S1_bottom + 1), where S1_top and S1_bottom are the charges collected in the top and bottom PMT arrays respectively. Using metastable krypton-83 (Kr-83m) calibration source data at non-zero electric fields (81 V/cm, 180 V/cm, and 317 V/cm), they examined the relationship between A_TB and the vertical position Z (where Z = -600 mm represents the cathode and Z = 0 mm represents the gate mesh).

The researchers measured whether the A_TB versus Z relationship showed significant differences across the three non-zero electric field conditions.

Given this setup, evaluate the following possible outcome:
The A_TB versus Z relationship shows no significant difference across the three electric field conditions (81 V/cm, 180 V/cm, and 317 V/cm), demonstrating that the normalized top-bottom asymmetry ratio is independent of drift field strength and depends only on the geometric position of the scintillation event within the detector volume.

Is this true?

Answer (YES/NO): YES